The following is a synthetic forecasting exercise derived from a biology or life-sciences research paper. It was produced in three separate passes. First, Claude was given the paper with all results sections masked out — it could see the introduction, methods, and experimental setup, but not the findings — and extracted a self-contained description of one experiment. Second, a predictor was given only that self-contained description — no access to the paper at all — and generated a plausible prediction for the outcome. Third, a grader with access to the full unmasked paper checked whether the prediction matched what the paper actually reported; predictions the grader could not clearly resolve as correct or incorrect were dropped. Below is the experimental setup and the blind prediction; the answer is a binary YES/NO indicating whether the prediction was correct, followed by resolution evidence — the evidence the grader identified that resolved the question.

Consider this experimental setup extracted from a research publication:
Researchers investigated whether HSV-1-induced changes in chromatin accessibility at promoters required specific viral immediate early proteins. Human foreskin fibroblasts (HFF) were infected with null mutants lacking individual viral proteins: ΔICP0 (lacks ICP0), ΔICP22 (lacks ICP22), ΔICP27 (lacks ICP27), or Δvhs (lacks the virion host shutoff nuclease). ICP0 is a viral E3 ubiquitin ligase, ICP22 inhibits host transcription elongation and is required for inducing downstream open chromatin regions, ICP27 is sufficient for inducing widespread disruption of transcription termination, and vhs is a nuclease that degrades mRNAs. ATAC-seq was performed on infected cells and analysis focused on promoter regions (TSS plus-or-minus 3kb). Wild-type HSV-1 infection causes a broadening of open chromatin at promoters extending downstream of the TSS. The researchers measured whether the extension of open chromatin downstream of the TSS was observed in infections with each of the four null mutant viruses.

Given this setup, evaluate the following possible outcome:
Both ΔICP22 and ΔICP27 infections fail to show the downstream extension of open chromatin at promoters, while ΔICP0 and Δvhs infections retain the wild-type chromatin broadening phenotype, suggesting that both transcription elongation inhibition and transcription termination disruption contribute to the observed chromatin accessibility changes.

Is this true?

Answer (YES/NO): NO